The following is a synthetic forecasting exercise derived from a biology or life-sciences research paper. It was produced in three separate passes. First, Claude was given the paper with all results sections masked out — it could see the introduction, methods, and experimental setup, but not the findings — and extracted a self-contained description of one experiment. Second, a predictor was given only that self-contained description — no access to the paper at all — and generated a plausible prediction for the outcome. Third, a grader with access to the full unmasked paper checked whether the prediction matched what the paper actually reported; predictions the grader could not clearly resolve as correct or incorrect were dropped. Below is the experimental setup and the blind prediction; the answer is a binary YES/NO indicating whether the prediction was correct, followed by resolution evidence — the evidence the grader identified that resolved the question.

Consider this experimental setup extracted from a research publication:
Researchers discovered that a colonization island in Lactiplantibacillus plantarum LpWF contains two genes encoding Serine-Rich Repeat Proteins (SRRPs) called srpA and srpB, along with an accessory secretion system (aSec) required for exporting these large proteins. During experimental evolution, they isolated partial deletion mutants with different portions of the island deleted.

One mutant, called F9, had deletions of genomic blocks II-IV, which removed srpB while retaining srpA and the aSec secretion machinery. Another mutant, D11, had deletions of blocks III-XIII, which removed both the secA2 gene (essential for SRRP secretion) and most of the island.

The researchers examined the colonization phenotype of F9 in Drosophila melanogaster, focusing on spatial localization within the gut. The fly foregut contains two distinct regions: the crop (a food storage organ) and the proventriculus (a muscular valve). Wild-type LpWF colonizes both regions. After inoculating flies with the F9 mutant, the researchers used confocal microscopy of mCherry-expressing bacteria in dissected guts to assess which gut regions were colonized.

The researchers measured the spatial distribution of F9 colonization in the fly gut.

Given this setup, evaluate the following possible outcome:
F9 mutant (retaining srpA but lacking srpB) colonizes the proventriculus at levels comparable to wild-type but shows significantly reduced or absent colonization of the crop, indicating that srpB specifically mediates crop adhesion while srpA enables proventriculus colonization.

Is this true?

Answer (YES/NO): NO